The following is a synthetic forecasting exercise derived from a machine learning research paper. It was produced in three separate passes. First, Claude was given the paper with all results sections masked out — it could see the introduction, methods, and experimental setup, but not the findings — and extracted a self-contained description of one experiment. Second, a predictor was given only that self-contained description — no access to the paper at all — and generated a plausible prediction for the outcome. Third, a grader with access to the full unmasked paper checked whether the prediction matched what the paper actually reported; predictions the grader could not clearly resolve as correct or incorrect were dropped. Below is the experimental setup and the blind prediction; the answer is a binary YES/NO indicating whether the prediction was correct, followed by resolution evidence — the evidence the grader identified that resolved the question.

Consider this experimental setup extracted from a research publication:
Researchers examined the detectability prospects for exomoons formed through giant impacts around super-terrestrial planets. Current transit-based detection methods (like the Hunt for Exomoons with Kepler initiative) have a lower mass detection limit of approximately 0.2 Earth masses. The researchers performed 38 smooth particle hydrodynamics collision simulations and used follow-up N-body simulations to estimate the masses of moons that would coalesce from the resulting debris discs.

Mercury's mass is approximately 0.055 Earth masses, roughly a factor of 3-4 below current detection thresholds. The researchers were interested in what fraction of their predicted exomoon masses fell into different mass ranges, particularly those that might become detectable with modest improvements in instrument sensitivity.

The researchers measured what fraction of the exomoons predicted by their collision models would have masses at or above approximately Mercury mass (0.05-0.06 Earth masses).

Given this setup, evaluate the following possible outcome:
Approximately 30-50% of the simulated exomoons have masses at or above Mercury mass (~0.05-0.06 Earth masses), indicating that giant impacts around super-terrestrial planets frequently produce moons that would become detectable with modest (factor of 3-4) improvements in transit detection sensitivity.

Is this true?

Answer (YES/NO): NO